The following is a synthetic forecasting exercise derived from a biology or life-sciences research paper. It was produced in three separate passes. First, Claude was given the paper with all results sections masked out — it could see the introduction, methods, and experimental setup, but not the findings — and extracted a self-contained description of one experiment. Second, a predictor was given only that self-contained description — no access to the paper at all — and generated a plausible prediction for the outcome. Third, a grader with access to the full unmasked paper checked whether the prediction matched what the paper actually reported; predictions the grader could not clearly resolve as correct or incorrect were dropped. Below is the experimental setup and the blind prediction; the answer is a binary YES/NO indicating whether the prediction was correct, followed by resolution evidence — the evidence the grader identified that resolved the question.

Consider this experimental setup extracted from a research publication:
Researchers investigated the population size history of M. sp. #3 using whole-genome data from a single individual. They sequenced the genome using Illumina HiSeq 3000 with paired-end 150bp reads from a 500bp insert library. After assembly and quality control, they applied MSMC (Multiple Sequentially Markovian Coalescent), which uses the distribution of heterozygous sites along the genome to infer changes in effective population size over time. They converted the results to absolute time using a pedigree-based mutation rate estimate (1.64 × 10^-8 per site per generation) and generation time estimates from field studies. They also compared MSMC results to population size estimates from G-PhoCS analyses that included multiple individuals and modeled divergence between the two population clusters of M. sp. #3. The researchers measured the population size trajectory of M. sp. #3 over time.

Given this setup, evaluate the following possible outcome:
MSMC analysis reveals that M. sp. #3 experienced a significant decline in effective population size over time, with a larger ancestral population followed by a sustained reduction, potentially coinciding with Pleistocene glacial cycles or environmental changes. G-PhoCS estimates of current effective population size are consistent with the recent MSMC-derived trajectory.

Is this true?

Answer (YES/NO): YES